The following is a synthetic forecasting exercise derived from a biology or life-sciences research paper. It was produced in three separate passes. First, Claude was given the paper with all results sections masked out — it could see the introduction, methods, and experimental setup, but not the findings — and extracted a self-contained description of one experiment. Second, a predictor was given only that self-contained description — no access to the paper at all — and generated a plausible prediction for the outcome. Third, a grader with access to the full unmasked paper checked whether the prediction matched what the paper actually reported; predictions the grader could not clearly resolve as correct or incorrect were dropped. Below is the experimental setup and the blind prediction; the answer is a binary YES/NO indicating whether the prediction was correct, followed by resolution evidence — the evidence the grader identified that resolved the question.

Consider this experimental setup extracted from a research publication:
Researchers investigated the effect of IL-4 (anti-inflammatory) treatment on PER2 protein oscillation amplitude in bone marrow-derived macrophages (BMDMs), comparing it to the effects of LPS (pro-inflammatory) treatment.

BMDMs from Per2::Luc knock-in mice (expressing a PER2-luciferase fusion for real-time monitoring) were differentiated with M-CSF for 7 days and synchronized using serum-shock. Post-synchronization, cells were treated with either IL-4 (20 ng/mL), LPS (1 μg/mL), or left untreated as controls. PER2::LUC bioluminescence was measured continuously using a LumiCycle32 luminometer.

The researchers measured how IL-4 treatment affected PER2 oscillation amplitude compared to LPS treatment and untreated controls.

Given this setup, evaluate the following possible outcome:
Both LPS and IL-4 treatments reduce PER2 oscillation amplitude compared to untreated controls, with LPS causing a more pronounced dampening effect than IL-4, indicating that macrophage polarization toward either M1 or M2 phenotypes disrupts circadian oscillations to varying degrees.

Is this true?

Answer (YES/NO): NO